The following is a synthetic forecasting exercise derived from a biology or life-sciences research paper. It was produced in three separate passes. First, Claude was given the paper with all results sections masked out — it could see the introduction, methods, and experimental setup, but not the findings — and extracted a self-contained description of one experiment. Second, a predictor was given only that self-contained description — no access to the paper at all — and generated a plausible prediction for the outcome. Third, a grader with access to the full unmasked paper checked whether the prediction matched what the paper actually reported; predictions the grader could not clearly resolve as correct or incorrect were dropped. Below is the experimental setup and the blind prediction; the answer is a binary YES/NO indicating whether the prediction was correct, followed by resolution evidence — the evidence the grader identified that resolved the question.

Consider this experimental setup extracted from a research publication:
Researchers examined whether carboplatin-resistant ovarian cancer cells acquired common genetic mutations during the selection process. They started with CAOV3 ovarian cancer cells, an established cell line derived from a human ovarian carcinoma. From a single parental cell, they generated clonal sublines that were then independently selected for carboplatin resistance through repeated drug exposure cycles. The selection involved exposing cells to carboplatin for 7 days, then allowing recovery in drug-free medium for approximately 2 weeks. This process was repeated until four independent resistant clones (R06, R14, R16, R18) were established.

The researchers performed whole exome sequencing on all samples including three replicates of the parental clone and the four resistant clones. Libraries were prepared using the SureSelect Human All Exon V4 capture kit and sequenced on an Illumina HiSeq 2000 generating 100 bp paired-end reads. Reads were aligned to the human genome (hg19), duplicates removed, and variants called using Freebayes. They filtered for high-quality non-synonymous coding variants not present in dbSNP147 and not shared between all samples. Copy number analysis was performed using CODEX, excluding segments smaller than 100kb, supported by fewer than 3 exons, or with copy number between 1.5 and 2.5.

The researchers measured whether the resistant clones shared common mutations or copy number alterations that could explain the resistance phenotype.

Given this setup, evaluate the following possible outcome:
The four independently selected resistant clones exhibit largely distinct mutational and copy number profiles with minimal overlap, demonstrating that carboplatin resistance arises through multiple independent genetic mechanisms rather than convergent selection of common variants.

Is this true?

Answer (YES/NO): NO